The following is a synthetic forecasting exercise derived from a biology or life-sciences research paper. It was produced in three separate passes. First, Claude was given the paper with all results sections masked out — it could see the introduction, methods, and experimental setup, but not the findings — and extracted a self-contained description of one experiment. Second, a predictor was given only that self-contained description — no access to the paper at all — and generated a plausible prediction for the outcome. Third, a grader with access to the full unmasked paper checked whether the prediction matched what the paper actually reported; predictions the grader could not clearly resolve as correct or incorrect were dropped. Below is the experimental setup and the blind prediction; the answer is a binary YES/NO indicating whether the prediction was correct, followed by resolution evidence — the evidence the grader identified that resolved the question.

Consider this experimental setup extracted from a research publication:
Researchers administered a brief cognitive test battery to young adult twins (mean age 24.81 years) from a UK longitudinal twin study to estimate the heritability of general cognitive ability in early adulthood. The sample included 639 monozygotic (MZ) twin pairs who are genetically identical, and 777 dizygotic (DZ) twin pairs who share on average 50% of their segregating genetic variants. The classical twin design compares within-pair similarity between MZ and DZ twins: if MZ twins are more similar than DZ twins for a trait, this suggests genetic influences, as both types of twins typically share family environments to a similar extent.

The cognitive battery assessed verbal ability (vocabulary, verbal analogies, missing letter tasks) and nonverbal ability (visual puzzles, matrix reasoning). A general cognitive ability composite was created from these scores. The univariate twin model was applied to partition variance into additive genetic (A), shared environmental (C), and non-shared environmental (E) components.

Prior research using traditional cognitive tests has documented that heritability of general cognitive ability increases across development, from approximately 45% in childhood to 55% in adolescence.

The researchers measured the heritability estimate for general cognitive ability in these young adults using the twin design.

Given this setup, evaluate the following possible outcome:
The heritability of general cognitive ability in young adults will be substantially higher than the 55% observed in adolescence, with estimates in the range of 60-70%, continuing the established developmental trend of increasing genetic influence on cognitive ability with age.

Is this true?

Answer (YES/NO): NO